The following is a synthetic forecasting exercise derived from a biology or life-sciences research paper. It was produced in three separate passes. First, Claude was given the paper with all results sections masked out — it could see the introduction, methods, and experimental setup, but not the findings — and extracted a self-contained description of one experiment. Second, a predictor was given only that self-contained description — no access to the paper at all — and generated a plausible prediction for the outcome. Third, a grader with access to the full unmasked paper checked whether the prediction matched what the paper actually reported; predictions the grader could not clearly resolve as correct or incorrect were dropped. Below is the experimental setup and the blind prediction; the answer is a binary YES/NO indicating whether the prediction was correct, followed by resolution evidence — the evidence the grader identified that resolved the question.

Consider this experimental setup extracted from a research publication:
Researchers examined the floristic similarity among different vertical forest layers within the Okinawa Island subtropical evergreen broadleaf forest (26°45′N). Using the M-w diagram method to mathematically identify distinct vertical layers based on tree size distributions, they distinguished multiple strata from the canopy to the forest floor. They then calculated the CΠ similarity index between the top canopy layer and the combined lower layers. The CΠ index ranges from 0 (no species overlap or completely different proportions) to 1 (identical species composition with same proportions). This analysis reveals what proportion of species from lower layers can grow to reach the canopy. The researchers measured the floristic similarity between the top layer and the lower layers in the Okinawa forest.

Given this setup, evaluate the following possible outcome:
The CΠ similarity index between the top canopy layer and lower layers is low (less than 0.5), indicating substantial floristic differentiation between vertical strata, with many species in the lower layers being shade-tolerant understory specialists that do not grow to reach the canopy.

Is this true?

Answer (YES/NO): YES